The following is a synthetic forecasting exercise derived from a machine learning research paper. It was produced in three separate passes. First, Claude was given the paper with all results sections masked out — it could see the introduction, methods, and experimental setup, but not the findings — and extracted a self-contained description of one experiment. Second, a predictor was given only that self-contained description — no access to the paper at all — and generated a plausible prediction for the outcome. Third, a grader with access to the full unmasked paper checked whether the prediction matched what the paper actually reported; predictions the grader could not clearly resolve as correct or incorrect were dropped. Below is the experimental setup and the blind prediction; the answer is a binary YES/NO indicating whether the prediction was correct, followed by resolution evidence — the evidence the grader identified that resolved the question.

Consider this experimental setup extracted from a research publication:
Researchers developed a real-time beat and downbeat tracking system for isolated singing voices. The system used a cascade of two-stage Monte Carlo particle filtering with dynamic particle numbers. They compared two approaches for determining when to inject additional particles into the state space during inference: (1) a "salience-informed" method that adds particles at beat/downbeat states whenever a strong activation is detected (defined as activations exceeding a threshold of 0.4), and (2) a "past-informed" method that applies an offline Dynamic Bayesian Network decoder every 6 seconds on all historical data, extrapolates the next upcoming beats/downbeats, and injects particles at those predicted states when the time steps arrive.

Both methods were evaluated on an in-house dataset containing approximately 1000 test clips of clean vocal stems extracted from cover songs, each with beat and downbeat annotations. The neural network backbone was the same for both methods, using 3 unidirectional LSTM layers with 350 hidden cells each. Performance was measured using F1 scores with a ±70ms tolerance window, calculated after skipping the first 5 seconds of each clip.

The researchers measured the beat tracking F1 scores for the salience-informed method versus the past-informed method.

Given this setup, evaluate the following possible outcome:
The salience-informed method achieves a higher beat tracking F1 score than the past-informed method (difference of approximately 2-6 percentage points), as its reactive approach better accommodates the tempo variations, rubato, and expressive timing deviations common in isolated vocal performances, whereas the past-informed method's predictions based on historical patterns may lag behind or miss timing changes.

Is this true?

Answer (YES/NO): NO